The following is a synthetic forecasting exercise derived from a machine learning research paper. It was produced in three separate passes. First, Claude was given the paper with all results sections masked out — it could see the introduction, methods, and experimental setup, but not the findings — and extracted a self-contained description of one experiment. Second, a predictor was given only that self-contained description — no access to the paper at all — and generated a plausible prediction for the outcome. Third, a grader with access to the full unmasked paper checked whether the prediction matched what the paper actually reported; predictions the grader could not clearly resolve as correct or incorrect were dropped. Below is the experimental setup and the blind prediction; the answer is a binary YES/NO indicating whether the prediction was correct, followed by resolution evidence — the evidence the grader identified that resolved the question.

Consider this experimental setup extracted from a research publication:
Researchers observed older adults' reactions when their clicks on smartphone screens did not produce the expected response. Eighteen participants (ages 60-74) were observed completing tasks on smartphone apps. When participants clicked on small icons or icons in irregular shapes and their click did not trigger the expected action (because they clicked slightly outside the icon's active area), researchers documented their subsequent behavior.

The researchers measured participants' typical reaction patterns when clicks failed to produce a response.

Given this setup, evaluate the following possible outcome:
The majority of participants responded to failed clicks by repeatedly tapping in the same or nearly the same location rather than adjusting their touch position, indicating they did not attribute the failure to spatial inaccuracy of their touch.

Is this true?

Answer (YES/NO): NO